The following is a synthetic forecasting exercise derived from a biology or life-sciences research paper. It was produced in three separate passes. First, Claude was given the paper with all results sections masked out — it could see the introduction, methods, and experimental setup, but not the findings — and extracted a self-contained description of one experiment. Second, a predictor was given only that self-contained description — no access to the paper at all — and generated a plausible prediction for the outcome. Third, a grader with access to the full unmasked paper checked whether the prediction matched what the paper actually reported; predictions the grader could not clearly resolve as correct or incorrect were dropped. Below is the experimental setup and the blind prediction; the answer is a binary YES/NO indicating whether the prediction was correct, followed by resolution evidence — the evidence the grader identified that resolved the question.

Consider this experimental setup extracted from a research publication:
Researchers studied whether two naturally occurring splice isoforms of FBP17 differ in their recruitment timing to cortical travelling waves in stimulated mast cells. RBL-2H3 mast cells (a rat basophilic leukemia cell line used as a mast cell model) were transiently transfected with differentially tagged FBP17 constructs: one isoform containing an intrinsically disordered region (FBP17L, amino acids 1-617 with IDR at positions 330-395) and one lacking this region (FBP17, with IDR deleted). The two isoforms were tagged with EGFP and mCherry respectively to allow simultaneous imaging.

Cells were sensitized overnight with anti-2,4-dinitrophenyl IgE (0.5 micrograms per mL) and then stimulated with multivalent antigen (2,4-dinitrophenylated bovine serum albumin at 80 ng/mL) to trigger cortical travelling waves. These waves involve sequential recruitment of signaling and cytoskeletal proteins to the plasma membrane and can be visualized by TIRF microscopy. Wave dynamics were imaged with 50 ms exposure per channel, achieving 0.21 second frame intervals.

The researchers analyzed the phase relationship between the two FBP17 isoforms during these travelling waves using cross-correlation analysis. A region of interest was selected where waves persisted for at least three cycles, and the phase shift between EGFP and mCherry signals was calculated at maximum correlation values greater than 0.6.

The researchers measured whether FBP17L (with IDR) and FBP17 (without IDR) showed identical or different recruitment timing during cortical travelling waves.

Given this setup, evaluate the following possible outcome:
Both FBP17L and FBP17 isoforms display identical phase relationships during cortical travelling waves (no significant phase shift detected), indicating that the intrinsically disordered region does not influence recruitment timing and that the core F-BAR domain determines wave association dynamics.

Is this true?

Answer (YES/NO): NO